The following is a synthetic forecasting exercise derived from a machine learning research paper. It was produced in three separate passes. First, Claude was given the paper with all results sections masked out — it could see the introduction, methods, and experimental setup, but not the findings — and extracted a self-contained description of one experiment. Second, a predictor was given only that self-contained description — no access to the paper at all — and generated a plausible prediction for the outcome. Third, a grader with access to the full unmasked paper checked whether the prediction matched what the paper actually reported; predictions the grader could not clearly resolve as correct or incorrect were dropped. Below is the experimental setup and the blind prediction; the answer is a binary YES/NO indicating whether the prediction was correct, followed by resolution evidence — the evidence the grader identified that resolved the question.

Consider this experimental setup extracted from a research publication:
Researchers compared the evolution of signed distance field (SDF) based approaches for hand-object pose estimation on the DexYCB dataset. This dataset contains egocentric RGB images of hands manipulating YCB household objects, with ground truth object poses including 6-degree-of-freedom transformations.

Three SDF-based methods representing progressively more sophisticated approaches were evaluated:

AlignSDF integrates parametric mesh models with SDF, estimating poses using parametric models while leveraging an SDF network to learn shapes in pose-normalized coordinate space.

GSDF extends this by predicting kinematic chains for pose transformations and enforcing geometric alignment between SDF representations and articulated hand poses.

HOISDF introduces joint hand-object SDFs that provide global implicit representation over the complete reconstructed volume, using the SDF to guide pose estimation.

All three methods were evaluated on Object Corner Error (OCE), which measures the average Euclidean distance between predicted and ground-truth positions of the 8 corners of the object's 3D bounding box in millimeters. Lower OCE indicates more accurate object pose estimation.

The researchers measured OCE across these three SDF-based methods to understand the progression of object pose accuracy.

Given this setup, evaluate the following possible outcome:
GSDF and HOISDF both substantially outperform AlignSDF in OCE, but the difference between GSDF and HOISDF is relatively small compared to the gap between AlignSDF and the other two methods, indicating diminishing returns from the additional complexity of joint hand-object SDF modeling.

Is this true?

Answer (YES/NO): YES